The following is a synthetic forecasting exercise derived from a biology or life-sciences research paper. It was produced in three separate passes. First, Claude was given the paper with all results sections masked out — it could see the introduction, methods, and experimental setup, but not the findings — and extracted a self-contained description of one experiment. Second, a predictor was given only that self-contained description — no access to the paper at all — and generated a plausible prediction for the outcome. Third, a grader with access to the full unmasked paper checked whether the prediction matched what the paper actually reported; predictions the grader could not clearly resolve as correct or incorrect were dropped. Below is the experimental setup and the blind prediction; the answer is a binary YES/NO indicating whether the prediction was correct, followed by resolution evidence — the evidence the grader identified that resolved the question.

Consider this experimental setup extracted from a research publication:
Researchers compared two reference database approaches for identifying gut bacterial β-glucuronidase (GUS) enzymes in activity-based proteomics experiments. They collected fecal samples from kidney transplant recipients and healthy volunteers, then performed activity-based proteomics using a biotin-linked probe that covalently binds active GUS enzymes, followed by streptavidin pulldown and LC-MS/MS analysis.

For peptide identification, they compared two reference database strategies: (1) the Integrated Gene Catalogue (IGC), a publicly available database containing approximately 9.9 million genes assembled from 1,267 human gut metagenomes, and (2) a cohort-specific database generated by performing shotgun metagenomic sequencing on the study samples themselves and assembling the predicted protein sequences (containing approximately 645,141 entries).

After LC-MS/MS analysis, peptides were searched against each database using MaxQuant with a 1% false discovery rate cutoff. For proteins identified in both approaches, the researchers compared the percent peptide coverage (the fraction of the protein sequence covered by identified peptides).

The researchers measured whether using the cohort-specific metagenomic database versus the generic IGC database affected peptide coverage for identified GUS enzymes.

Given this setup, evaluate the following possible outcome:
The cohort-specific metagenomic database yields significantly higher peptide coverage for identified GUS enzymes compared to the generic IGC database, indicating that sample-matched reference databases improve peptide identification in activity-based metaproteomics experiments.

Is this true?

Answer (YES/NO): YES